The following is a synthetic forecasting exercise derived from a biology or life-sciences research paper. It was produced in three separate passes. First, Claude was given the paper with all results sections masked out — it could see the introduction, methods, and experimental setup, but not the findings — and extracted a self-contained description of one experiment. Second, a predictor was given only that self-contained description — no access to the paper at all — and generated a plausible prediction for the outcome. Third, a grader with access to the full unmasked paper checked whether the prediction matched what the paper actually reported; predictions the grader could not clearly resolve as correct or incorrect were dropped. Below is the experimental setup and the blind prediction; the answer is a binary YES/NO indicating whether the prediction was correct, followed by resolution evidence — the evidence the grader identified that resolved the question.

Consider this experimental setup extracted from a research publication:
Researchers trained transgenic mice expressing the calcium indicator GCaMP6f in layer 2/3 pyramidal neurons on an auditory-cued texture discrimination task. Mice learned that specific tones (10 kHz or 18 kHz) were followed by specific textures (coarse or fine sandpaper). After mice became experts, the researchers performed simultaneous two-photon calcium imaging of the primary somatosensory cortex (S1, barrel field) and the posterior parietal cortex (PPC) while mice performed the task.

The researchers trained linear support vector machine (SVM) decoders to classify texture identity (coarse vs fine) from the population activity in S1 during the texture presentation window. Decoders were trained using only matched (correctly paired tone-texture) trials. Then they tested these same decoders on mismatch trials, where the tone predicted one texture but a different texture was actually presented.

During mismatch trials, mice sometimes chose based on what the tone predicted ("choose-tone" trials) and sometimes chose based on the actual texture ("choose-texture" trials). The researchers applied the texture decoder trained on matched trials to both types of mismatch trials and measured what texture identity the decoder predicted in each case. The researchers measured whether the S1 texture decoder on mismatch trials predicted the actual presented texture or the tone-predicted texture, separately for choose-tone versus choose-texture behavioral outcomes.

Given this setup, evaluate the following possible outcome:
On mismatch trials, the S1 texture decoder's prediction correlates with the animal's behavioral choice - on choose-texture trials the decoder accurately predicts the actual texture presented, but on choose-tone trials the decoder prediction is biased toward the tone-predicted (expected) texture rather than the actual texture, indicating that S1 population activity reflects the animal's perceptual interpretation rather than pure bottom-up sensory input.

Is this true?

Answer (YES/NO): YES